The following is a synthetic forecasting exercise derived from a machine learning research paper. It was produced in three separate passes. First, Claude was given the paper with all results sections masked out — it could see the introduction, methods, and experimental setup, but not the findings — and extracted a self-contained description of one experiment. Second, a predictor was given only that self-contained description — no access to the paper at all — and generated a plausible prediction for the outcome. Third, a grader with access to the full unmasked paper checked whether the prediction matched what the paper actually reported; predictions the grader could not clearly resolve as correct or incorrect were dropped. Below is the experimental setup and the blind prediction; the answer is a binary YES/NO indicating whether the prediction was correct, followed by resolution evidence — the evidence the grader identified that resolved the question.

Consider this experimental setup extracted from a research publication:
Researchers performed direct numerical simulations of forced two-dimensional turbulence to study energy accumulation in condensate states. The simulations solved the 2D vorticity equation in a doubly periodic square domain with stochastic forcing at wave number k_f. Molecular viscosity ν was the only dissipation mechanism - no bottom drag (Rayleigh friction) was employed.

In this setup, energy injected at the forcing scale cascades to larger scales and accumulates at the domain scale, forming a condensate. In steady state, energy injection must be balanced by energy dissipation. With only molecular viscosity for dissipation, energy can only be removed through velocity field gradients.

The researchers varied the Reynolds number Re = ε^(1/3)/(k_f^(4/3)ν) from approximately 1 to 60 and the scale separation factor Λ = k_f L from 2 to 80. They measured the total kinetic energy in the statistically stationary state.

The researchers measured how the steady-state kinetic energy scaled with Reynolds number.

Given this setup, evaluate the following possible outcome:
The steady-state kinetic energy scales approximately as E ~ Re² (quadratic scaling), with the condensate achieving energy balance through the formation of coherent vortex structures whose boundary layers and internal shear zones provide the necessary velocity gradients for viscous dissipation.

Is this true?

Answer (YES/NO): NO